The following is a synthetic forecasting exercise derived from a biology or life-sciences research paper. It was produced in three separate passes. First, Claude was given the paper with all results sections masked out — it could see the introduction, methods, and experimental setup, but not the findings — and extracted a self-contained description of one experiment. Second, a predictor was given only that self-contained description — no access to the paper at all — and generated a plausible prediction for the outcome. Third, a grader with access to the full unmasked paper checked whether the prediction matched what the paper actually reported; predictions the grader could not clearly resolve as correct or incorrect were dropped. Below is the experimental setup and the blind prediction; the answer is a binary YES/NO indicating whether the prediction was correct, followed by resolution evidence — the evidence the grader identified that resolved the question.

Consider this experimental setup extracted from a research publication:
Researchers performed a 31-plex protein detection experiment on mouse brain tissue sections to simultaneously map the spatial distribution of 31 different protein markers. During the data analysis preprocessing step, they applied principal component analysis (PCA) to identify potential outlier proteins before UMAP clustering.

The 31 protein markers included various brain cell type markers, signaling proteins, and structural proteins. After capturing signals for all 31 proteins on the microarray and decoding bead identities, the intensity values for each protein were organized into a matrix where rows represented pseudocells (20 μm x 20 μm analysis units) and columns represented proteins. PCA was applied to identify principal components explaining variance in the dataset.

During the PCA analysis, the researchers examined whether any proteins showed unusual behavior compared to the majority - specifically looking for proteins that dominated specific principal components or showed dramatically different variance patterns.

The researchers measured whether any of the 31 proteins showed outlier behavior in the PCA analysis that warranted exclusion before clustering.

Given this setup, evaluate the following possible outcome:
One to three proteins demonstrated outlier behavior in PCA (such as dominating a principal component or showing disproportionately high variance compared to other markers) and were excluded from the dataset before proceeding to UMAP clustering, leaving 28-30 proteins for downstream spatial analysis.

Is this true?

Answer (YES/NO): YES